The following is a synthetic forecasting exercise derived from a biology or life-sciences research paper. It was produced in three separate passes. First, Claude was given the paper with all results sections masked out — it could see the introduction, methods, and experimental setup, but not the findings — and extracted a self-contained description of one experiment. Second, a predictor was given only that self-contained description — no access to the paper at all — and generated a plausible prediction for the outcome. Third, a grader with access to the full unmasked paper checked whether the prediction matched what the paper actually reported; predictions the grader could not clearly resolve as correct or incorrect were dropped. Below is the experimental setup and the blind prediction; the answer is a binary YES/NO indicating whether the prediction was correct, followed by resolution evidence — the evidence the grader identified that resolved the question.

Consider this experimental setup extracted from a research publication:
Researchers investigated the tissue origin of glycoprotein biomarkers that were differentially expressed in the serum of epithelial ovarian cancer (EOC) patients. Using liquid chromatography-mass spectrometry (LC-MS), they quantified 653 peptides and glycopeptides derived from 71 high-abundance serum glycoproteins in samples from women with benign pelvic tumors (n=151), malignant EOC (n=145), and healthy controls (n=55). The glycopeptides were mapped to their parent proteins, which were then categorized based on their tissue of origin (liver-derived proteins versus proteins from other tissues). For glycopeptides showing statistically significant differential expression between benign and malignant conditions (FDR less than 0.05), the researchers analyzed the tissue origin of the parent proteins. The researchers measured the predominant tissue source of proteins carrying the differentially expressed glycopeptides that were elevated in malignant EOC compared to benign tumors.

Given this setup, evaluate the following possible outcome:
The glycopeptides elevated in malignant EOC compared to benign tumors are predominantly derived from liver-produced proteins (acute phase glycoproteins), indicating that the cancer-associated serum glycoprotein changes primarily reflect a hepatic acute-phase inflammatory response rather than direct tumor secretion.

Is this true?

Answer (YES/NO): YES